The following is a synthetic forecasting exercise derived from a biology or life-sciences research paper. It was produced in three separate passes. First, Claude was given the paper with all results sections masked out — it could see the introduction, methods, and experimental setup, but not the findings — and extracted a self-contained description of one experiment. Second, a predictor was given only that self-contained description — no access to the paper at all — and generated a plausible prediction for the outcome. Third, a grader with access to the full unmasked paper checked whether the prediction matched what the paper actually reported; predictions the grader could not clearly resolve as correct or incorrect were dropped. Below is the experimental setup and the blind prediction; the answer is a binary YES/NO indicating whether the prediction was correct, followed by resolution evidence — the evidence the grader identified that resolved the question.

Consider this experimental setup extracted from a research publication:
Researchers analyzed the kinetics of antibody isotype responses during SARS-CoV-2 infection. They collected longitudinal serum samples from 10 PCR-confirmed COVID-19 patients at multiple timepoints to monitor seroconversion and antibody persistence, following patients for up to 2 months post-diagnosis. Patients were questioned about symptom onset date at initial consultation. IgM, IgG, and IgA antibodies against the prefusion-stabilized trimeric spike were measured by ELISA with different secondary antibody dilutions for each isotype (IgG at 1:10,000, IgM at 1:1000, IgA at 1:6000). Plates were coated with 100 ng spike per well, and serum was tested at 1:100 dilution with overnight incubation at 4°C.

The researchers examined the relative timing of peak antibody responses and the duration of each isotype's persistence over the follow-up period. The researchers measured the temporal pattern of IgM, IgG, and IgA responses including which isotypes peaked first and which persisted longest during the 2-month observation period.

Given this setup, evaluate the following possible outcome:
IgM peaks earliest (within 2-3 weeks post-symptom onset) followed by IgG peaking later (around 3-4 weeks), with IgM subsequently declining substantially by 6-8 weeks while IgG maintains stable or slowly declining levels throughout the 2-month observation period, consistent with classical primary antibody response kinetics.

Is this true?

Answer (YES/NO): NO